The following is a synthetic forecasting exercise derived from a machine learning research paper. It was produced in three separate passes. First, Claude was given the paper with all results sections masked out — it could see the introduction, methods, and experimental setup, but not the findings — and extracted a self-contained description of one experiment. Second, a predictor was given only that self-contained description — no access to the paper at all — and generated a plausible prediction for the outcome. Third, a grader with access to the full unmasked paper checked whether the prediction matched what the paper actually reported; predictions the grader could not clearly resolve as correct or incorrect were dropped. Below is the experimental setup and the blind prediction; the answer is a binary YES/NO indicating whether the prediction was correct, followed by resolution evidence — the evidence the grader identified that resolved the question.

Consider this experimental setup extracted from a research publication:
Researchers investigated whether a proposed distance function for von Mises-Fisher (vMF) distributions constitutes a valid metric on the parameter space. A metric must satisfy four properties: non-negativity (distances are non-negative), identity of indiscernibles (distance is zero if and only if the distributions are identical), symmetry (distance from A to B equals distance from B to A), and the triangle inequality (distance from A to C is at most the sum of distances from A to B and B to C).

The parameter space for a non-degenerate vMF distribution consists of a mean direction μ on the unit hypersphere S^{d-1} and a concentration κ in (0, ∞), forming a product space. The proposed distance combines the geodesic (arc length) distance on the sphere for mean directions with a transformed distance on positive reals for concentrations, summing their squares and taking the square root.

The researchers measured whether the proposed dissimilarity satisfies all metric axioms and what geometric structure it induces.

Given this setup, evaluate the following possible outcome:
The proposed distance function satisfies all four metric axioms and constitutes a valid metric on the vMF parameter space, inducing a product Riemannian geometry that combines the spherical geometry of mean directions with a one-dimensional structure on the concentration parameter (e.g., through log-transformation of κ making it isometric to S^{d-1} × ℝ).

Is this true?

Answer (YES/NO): NO